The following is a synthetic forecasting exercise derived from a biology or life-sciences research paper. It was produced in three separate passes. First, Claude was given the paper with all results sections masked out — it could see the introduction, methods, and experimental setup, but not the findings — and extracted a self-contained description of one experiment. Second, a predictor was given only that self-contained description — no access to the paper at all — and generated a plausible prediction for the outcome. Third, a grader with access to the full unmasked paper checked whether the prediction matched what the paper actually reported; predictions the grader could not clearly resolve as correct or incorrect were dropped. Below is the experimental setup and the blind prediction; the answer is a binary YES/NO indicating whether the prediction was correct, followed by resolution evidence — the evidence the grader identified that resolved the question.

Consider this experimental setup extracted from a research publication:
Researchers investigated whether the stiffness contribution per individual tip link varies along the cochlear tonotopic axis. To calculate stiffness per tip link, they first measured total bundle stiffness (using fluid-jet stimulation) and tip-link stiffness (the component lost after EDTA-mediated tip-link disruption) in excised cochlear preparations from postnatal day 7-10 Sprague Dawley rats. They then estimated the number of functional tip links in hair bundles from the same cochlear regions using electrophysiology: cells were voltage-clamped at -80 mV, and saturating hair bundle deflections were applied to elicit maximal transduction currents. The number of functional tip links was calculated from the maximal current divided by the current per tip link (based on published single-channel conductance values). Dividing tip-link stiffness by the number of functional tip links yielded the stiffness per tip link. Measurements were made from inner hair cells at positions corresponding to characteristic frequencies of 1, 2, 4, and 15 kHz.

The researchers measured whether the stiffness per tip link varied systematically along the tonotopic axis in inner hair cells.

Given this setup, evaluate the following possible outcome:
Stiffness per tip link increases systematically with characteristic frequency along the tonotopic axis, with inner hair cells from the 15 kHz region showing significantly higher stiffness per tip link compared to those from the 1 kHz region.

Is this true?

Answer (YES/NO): YES